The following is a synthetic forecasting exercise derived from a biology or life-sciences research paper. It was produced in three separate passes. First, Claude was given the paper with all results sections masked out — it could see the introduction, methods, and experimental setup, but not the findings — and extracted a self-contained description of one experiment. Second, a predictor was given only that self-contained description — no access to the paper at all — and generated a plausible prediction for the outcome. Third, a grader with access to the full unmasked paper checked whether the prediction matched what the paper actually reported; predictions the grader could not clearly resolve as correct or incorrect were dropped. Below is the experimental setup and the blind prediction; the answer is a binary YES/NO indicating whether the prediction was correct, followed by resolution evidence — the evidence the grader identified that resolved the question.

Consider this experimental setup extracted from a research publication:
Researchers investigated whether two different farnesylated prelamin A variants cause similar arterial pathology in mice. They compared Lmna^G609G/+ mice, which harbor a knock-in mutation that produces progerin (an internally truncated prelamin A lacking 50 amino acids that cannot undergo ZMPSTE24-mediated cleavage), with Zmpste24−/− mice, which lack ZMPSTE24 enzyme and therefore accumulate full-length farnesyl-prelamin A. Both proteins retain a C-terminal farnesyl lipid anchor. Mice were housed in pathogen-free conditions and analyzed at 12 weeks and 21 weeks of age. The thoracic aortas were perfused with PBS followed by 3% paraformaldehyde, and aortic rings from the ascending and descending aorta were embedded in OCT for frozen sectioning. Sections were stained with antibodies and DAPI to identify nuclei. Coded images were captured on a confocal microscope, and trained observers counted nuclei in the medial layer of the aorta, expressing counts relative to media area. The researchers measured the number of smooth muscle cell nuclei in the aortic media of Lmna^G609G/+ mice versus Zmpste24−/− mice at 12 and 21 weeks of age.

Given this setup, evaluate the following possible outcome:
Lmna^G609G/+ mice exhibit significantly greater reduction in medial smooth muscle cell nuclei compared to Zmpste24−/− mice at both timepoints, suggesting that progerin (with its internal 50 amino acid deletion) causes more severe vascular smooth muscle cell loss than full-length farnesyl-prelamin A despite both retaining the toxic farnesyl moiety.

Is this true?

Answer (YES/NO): YES